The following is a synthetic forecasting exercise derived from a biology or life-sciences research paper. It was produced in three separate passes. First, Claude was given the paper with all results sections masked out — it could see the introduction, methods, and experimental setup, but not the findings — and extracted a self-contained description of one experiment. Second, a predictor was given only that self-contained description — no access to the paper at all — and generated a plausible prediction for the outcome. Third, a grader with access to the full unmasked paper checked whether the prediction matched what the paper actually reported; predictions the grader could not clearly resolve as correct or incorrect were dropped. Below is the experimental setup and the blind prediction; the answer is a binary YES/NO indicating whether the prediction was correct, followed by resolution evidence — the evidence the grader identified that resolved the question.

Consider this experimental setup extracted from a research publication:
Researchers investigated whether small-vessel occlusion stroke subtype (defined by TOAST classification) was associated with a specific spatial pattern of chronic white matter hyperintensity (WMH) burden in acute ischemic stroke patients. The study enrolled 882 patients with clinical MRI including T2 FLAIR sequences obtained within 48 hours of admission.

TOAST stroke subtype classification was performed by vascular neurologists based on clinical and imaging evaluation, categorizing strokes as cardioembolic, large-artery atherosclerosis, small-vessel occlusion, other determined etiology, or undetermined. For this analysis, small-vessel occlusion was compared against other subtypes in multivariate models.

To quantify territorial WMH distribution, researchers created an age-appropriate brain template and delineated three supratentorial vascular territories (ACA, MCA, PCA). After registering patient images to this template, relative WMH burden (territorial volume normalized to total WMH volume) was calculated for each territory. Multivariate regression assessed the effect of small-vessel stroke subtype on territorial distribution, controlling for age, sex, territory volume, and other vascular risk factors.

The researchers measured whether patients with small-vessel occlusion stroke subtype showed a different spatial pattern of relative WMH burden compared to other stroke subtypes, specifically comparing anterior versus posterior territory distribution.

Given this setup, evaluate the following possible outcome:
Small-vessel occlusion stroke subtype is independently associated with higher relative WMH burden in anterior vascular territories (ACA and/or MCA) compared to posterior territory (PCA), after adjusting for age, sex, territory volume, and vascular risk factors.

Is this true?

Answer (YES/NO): YES